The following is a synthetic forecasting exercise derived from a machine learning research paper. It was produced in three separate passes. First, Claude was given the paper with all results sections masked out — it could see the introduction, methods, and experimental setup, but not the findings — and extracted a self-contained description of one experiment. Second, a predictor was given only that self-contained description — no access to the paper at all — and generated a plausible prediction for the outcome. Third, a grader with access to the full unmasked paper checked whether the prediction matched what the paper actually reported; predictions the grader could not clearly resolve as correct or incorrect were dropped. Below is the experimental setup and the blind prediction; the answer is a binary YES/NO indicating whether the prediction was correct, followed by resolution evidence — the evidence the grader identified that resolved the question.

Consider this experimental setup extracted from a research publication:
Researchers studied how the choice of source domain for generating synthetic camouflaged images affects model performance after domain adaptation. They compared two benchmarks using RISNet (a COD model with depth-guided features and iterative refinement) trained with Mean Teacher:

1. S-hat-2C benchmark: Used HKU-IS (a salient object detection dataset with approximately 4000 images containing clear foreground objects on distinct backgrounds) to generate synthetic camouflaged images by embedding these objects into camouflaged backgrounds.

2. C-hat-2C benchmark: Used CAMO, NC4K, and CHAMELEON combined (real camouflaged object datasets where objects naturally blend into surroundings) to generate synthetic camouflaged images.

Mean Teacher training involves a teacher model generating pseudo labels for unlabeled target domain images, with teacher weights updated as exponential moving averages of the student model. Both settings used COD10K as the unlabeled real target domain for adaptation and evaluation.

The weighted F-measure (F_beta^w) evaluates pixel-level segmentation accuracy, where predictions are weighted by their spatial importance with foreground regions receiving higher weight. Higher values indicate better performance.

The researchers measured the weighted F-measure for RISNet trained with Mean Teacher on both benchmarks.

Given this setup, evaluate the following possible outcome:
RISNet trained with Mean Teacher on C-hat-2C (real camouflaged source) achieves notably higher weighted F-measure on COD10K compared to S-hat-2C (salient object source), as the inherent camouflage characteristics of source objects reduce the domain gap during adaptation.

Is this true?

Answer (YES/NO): NO